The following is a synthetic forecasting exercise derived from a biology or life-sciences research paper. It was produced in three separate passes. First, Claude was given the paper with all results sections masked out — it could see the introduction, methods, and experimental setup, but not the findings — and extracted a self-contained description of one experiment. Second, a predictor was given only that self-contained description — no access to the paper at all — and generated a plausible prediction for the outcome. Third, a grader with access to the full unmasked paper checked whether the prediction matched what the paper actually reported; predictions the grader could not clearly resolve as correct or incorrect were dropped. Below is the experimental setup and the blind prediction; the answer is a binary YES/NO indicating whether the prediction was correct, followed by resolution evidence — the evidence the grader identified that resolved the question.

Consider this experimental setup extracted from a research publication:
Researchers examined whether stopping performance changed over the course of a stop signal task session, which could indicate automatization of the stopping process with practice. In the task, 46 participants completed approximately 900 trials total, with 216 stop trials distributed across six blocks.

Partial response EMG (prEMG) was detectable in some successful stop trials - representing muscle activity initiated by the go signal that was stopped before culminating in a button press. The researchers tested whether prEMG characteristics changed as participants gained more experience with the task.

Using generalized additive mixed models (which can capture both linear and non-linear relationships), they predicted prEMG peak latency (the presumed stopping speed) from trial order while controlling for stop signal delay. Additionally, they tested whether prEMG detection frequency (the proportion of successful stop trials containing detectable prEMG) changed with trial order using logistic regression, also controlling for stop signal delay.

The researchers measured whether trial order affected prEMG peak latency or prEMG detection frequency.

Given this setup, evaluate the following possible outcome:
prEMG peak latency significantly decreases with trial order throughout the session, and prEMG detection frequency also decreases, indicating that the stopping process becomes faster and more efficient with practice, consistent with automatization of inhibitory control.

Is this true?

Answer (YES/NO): NO